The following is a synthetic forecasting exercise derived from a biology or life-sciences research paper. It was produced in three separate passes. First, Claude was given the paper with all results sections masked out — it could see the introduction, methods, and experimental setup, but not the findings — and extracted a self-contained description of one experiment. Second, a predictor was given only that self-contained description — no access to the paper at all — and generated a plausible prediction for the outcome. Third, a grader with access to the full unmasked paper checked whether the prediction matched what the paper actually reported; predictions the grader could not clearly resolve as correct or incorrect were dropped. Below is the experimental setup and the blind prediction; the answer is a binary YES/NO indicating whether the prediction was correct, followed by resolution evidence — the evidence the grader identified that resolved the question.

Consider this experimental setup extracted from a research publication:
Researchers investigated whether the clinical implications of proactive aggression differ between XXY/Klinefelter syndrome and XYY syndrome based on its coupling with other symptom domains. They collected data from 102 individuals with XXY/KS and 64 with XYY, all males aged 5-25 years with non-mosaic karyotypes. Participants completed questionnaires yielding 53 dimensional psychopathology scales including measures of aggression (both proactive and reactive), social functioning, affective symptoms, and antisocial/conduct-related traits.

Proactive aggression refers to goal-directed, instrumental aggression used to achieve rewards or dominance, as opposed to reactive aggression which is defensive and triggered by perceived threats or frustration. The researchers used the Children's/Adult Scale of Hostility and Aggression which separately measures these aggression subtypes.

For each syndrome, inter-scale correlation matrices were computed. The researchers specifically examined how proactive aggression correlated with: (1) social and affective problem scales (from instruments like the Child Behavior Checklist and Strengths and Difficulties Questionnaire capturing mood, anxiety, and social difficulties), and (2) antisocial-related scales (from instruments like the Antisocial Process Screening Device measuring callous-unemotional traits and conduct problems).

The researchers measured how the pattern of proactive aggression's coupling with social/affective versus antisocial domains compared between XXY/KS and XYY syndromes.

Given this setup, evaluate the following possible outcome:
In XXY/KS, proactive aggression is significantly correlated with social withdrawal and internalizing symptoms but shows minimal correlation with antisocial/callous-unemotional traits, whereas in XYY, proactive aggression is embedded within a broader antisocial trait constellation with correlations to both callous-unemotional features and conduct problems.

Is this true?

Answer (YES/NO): NO